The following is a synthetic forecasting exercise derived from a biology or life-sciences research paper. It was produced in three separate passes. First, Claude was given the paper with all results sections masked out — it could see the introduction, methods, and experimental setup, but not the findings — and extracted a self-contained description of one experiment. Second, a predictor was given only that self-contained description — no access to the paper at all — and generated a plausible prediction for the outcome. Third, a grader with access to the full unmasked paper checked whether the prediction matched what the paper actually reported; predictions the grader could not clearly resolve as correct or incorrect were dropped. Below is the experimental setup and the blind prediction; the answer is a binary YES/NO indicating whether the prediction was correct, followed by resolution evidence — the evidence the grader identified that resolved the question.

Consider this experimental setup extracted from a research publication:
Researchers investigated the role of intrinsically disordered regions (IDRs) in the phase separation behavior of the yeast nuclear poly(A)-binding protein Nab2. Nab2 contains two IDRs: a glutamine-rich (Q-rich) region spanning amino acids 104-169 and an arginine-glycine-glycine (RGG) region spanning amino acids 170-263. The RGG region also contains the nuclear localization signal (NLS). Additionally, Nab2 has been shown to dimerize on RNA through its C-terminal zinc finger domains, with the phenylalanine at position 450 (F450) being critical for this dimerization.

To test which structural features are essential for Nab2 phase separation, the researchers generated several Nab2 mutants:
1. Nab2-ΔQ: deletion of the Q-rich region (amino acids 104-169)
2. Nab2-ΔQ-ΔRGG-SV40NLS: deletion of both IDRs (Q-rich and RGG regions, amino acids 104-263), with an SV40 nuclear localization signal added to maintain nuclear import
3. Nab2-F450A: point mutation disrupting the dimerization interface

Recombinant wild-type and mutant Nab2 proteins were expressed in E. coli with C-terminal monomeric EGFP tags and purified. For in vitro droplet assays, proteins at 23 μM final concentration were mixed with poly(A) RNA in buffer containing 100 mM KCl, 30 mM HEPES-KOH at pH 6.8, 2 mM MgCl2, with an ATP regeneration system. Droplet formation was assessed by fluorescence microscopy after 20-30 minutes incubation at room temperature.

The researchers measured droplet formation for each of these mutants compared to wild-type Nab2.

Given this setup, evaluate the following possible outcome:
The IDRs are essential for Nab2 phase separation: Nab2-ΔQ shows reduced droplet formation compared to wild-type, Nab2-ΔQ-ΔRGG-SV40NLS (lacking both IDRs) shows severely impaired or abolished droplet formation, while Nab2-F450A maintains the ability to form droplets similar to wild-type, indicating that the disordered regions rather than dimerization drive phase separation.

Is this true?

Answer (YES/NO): NO